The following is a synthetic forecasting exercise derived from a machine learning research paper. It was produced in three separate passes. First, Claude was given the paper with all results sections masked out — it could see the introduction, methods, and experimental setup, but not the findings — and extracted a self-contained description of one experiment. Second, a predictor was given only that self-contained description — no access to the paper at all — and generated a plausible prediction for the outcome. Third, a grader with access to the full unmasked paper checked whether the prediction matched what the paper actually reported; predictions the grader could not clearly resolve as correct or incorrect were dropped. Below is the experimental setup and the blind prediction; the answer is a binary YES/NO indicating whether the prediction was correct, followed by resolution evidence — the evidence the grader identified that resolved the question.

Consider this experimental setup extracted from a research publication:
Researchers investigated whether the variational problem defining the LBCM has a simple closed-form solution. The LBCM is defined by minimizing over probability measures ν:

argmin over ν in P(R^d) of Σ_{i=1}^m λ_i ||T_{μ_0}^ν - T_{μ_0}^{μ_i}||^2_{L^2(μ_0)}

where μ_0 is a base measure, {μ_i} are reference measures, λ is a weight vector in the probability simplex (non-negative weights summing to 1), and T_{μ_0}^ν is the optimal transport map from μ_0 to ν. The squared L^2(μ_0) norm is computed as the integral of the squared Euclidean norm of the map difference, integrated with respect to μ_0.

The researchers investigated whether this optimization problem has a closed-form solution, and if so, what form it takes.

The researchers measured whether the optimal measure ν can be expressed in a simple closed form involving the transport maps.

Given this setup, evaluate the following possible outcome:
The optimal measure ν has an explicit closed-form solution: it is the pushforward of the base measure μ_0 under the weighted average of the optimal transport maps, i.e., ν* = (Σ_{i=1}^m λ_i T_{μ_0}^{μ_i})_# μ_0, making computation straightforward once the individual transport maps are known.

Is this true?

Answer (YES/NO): YES